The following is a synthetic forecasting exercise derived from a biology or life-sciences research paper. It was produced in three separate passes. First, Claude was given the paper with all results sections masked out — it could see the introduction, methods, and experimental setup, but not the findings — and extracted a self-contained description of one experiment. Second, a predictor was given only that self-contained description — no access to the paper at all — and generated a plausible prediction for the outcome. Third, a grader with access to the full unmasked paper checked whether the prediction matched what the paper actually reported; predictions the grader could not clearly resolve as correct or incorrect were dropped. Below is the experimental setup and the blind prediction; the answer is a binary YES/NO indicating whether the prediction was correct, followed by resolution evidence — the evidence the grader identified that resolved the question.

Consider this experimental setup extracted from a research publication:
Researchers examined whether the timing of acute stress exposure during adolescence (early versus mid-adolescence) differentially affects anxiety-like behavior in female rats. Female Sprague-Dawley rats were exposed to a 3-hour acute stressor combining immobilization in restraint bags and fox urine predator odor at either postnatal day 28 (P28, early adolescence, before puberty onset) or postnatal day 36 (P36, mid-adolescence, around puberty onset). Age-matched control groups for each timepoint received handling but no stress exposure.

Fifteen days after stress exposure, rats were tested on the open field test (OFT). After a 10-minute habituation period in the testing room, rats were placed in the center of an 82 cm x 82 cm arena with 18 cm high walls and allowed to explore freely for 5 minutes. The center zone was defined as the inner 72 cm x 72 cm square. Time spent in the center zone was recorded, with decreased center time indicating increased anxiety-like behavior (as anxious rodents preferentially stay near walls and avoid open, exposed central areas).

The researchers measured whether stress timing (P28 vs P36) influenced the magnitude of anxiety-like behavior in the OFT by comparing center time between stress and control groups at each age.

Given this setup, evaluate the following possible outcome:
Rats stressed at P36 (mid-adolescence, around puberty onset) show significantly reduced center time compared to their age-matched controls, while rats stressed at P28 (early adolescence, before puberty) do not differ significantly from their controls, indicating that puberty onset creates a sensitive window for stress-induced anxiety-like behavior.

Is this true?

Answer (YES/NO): NO